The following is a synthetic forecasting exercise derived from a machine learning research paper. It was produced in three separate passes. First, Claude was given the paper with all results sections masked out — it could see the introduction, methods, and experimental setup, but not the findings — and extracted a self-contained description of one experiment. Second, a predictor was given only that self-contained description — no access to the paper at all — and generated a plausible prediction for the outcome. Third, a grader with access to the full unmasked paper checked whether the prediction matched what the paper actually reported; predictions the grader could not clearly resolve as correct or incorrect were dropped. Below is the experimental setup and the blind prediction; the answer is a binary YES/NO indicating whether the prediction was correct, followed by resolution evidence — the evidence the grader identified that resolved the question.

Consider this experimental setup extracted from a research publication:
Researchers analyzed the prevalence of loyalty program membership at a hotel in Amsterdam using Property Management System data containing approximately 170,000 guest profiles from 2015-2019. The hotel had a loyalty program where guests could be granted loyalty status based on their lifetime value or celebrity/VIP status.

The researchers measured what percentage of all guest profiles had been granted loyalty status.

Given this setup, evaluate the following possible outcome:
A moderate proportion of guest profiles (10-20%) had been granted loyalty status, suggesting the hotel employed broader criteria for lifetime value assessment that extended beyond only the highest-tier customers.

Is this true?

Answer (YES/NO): NO